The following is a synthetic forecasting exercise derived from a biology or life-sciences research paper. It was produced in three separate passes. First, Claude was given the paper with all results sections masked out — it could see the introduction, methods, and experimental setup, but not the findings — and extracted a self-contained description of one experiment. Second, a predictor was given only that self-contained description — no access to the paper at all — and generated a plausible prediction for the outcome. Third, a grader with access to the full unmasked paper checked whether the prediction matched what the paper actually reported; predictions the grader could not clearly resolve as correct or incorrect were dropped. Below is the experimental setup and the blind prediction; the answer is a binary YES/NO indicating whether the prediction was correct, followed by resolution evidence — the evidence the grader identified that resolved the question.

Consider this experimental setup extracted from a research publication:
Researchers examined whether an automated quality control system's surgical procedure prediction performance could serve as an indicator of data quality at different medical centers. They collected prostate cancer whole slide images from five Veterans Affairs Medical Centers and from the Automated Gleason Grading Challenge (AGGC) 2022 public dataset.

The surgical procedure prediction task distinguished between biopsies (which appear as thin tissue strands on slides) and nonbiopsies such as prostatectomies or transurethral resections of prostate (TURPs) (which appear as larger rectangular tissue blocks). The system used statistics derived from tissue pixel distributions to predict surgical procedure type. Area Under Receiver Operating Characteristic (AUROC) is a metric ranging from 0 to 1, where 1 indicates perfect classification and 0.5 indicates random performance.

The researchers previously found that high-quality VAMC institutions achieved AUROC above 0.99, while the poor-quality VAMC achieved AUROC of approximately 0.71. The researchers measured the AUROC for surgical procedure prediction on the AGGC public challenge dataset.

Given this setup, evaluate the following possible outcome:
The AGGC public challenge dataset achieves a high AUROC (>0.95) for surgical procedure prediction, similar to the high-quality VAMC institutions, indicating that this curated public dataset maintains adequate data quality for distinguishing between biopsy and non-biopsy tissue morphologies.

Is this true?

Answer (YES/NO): YES